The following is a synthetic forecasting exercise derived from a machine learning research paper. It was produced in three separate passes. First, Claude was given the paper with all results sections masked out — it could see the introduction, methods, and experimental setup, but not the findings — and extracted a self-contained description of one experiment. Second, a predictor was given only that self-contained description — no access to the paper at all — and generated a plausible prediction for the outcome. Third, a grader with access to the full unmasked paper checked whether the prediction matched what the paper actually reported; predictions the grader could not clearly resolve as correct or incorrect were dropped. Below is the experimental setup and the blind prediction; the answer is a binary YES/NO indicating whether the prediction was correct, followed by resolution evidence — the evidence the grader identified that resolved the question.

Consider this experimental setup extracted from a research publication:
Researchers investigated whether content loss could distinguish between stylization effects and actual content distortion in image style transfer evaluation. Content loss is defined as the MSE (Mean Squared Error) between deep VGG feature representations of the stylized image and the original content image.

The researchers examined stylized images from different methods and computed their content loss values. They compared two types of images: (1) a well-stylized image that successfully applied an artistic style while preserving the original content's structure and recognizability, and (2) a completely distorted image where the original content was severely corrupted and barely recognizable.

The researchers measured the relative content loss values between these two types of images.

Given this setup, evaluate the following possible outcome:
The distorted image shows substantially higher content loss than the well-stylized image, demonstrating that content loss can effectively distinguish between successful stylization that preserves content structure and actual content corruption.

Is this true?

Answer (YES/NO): NO